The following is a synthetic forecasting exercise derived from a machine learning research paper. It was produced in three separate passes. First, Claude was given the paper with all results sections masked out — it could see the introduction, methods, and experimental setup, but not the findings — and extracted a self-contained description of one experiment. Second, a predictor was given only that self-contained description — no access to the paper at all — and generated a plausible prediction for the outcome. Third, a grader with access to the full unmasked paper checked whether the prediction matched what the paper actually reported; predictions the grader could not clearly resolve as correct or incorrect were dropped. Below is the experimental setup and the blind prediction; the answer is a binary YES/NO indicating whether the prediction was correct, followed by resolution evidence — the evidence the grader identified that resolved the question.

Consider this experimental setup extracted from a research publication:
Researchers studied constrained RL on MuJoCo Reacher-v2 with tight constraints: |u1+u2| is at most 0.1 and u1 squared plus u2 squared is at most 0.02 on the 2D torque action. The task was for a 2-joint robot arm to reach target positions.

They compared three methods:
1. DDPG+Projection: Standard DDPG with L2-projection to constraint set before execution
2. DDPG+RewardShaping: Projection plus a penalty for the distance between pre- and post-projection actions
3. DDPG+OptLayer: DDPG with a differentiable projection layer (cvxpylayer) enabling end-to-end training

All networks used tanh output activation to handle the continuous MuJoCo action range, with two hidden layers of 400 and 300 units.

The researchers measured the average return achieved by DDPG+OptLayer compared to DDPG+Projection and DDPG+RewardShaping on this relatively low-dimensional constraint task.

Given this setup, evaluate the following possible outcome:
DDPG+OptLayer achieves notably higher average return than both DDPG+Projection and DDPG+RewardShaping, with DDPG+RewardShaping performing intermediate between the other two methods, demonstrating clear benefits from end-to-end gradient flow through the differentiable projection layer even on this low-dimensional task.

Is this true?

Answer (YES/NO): YES